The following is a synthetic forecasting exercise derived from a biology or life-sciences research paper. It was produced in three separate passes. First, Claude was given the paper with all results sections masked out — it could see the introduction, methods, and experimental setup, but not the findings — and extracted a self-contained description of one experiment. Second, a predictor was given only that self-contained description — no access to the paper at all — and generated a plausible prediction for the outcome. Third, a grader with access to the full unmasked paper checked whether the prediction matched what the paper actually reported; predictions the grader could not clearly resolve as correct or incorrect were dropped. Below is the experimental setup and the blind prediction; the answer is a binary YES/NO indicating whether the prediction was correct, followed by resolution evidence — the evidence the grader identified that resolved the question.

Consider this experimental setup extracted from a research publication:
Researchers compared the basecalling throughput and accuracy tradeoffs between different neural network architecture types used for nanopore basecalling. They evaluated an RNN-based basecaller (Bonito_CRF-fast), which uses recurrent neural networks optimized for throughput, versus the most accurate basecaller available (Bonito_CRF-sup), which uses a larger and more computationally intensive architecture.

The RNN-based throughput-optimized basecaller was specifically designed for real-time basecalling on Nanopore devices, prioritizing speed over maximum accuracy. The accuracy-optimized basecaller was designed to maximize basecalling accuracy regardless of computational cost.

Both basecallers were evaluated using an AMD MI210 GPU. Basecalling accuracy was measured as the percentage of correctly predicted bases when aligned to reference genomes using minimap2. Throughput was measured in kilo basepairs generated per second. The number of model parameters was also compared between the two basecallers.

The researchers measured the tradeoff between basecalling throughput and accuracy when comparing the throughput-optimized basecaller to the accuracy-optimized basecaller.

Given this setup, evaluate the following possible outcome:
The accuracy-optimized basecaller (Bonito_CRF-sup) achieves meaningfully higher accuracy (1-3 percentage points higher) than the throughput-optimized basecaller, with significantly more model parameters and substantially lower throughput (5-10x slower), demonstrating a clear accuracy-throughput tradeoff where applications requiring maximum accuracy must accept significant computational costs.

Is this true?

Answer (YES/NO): NO